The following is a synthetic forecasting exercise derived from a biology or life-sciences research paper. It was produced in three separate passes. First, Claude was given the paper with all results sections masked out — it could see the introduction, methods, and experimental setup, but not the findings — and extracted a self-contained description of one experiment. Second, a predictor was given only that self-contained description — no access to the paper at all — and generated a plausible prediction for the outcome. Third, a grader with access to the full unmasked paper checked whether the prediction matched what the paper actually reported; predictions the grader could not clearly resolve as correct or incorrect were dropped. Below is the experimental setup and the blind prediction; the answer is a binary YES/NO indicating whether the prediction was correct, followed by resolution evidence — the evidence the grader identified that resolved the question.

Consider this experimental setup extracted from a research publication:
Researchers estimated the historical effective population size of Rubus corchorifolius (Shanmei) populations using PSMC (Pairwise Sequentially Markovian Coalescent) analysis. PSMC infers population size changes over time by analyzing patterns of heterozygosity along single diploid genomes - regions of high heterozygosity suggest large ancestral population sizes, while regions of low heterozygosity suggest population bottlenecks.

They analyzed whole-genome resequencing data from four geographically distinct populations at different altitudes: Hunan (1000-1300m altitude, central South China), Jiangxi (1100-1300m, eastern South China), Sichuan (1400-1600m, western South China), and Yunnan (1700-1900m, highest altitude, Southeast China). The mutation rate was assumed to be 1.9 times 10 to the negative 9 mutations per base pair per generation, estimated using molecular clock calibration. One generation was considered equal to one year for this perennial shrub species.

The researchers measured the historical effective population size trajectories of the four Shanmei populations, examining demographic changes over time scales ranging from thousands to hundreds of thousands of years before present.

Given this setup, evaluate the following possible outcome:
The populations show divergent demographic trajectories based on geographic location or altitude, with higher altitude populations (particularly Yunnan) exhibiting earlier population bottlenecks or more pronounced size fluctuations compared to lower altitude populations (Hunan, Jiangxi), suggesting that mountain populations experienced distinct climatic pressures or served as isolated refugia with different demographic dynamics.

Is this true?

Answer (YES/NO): YES